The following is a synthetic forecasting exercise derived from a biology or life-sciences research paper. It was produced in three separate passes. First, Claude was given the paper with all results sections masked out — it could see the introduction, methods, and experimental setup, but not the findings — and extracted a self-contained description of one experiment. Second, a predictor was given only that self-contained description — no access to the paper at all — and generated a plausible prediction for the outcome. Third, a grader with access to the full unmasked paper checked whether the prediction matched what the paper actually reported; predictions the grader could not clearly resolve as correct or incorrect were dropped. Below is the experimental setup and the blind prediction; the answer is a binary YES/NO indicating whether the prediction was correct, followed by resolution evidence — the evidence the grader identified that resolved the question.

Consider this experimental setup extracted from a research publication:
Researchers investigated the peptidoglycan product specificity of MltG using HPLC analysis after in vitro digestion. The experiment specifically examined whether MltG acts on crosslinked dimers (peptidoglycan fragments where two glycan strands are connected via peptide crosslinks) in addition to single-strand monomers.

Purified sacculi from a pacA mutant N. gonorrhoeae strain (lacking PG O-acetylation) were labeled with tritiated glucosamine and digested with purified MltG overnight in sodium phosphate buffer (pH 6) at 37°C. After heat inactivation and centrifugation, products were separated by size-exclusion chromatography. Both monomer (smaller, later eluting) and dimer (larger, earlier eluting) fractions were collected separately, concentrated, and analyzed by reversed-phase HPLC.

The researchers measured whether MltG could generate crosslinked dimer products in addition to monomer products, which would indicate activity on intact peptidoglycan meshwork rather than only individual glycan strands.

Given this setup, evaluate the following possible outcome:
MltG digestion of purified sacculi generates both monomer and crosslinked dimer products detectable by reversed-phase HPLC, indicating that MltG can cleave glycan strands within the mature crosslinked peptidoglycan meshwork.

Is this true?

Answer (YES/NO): NO